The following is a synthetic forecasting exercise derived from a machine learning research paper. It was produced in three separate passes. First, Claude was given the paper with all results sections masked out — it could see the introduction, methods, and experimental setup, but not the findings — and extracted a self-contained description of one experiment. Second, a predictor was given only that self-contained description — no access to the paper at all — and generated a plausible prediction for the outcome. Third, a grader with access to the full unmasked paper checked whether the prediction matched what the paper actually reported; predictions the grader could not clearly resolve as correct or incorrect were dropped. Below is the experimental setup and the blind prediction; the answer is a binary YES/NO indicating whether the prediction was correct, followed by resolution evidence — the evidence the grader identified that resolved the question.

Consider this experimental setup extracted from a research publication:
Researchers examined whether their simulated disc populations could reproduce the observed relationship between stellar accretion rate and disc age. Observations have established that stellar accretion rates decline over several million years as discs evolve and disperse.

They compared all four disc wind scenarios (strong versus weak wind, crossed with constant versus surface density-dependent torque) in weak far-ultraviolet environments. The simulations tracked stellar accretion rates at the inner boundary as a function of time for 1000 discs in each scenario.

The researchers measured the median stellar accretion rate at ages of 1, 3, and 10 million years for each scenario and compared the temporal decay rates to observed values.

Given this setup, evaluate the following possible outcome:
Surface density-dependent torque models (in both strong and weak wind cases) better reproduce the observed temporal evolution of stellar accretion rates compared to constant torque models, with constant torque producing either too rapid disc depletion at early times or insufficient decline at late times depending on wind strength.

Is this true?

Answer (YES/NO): NO